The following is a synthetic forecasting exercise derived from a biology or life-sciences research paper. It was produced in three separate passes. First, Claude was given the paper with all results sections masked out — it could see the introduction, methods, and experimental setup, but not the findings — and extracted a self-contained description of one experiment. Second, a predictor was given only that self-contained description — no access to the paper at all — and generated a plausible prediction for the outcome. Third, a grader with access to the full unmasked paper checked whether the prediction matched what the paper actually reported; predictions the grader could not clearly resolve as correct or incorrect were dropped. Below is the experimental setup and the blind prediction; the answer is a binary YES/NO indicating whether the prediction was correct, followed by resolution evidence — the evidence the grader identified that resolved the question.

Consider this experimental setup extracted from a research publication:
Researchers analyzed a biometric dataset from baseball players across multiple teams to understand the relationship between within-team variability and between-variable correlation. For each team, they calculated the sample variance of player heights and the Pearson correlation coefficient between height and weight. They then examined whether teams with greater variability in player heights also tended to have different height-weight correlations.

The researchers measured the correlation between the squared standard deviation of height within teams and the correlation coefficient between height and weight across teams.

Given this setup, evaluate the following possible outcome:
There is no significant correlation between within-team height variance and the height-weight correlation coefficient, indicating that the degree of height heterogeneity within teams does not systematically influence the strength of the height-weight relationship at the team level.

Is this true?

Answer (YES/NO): NO